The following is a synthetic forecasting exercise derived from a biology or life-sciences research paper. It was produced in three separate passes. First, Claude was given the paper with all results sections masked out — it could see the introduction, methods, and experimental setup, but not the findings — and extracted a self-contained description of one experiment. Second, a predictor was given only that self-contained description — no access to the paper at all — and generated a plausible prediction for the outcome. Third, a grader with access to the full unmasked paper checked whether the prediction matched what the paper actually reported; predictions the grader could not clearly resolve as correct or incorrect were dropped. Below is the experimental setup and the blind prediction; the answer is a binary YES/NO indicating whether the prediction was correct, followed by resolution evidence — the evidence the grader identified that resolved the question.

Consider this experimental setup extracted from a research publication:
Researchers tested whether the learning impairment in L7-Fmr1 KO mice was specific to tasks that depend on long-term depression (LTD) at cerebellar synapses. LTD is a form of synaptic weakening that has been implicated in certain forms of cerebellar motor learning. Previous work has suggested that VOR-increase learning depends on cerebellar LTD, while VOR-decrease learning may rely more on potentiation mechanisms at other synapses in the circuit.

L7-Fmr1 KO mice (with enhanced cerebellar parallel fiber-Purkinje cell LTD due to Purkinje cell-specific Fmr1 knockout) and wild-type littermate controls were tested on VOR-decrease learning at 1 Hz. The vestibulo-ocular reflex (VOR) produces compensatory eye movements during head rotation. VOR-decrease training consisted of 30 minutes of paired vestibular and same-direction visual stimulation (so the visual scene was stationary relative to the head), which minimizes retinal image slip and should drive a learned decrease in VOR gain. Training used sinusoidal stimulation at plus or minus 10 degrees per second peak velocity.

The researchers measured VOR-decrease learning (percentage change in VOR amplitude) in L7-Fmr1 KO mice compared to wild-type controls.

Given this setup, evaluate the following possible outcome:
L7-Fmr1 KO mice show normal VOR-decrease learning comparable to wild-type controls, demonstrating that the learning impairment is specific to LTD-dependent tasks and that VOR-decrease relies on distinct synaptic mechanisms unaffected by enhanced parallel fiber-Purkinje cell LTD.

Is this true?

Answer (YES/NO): YES